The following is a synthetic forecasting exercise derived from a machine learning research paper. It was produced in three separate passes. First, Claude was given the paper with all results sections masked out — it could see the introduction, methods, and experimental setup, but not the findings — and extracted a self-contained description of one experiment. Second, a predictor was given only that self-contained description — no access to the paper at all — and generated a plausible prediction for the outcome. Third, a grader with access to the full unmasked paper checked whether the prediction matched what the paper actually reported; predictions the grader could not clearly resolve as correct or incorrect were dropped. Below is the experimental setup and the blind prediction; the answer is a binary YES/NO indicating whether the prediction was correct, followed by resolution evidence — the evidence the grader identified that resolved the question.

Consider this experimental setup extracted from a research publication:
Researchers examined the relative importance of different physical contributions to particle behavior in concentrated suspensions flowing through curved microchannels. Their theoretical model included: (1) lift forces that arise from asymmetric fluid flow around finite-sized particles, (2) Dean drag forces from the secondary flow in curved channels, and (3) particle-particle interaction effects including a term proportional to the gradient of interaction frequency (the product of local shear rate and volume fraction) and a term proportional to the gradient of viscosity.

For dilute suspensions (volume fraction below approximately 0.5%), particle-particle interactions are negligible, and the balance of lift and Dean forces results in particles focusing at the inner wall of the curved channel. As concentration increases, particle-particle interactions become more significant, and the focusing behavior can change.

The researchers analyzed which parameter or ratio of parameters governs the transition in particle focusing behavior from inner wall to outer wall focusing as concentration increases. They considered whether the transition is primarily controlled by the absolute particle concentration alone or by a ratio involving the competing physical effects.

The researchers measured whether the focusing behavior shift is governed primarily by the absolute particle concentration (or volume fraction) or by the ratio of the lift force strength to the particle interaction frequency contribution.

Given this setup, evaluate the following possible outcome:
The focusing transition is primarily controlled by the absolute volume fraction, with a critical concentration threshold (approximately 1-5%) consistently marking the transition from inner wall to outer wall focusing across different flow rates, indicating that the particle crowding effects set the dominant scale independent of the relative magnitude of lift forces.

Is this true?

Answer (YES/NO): NO